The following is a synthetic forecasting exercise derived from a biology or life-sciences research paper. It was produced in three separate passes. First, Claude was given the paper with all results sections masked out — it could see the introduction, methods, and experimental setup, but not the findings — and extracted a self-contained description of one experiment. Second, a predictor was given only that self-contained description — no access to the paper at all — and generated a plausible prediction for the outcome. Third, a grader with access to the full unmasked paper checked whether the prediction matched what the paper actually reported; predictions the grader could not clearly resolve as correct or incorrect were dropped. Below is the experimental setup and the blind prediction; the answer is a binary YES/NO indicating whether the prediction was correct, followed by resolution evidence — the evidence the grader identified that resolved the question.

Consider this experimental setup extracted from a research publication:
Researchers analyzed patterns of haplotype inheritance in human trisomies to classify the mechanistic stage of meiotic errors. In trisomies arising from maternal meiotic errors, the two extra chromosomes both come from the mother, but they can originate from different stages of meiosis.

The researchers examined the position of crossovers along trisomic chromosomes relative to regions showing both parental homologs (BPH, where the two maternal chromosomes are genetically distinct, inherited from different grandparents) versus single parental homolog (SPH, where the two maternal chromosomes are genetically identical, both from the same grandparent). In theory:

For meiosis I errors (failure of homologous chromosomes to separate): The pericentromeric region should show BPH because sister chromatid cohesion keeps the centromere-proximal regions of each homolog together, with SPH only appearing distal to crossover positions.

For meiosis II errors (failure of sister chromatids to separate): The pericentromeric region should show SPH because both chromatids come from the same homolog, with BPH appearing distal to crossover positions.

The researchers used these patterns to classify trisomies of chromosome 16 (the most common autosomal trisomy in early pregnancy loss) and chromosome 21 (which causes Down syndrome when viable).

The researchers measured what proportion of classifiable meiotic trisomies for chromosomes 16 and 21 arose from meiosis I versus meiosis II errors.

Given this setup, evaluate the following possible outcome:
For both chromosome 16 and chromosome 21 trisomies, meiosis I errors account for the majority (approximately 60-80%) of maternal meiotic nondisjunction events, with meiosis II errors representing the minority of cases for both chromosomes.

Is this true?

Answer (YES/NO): NO